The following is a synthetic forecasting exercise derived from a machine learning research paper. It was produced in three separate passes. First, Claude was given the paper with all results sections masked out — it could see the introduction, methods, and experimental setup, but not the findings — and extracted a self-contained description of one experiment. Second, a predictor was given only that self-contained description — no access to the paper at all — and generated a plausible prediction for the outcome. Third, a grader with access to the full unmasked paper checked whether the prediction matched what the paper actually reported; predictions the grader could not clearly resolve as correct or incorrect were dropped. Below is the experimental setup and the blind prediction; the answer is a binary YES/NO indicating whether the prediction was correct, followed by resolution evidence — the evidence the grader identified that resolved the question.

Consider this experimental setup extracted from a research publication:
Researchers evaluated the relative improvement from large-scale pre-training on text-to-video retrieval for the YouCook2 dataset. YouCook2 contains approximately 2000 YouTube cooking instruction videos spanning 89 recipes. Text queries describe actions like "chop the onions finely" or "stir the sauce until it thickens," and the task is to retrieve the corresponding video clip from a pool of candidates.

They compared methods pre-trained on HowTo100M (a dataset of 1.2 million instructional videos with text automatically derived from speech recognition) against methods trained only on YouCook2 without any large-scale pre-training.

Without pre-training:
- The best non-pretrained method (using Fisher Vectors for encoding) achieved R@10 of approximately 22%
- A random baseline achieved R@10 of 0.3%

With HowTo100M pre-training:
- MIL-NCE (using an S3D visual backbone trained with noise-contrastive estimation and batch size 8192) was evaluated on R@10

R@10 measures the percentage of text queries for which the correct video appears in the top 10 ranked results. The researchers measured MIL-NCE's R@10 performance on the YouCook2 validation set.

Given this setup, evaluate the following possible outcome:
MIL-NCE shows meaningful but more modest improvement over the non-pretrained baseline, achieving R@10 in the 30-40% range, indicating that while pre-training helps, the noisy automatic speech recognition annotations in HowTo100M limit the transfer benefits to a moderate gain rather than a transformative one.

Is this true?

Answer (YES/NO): NO